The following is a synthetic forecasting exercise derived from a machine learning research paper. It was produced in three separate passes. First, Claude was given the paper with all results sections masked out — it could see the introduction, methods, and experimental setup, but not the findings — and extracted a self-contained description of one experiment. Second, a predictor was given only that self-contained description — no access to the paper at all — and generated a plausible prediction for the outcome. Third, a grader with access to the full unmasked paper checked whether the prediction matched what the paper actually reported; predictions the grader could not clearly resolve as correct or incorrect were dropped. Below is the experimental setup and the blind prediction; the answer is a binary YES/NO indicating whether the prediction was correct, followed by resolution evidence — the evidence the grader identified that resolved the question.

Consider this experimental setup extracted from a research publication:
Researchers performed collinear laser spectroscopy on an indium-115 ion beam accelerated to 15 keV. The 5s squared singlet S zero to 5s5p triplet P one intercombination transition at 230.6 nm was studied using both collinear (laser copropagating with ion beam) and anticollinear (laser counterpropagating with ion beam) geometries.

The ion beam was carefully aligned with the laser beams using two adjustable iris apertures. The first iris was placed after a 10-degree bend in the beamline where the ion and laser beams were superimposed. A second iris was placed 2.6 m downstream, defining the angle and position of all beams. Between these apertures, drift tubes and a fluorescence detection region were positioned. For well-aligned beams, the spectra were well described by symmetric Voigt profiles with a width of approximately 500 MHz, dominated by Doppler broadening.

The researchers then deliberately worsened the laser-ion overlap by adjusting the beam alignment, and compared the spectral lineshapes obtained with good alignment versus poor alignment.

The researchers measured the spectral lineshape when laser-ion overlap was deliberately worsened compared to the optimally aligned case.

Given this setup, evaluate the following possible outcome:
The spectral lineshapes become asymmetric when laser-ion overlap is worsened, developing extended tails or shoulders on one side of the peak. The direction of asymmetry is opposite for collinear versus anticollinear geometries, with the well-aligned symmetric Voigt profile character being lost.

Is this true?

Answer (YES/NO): NO